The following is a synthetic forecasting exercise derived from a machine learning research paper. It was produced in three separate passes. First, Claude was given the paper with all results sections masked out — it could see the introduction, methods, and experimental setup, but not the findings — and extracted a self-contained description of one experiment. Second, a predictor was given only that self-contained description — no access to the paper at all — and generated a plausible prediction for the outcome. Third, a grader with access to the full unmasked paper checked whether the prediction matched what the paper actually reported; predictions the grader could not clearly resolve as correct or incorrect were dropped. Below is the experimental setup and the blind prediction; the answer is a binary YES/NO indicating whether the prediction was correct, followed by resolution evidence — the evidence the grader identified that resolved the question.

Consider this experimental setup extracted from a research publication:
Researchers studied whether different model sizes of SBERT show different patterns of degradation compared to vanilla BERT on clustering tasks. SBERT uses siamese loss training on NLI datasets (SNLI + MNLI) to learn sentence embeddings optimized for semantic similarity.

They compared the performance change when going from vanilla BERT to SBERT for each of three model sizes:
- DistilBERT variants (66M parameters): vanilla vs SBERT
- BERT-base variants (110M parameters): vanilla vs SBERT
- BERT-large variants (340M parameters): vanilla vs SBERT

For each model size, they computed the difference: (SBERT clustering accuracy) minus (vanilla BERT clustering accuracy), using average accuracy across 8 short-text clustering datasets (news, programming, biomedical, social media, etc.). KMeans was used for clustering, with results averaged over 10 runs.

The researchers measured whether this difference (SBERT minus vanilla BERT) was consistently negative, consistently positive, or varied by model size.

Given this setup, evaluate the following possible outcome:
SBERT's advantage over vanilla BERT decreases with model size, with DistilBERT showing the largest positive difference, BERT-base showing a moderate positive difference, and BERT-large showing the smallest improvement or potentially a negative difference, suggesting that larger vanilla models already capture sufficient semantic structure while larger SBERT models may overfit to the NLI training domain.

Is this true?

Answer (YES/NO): NO